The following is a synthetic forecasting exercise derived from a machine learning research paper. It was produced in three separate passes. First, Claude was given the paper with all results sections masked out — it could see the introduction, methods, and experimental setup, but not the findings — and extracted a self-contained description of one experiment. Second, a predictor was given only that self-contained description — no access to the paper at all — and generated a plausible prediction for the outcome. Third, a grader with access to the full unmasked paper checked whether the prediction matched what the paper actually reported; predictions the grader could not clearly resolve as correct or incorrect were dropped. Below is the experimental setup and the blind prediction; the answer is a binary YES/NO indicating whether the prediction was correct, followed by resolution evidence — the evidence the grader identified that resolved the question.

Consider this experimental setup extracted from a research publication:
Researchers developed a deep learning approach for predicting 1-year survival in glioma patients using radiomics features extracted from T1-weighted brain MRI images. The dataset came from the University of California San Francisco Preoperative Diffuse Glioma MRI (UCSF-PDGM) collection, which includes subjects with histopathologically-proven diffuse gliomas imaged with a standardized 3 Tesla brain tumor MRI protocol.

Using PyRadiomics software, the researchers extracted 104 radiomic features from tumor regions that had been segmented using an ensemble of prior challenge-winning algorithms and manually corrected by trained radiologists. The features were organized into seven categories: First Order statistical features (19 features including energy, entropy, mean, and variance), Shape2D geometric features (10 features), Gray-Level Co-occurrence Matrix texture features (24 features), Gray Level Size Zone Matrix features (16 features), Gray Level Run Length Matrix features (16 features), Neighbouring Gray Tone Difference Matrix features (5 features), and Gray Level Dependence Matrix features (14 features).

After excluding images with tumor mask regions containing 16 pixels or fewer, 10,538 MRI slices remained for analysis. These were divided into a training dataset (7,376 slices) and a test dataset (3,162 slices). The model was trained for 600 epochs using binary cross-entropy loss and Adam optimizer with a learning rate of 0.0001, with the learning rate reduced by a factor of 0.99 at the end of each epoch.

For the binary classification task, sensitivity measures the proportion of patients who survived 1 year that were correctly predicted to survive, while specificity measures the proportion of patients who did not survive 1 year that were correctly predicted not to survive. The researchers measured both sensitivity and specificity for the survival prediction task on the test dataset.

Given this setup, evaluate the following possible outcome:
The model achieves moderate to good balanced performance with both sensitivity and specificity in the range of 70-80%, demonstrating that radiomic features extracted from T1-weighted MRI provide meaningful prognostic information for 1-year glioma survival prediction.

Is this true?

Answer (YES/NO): NO